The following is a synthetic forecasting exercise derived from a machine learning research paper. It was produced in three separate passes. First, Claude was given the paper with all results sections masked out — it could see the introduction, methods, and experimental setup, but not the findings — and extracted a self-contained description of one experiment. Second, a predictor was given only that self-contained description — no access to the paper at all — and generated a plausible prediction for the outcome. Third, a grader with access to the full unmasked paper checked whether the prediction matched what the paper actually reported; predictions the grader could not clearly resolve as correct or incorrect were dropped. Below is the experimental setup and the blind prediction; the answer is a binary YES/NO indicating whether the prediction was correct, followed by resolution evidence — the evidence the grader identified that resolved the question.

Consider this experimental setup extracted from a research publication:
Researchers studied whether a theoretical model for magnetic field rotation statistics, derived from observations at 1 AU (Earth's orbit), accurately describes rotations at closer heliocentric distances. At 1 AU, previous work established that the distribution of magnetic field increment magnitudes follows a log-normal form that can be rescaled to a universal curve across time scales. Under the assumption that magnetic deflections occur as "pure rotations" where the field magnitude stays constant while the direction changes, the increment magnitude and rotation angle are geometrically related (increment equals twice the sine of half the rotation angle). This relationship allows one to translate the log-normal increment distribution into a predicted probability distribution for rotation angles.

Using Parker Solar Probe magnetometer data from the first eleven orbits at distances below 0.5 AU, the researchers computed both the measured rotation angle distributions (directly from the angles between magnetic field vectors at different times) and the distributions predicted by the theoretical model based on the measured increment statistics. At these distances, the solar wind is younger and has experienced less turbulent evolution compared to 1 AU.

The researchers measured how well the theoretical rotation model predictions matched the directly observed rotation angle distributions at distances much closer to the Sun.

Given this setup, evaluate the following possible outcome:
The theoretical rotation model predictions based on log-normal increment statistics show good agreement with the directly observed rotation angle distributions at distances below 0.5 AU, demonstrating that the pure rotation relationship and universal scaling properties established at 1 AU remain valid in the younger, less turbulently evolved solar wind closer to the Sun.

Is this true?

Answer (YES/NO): NO